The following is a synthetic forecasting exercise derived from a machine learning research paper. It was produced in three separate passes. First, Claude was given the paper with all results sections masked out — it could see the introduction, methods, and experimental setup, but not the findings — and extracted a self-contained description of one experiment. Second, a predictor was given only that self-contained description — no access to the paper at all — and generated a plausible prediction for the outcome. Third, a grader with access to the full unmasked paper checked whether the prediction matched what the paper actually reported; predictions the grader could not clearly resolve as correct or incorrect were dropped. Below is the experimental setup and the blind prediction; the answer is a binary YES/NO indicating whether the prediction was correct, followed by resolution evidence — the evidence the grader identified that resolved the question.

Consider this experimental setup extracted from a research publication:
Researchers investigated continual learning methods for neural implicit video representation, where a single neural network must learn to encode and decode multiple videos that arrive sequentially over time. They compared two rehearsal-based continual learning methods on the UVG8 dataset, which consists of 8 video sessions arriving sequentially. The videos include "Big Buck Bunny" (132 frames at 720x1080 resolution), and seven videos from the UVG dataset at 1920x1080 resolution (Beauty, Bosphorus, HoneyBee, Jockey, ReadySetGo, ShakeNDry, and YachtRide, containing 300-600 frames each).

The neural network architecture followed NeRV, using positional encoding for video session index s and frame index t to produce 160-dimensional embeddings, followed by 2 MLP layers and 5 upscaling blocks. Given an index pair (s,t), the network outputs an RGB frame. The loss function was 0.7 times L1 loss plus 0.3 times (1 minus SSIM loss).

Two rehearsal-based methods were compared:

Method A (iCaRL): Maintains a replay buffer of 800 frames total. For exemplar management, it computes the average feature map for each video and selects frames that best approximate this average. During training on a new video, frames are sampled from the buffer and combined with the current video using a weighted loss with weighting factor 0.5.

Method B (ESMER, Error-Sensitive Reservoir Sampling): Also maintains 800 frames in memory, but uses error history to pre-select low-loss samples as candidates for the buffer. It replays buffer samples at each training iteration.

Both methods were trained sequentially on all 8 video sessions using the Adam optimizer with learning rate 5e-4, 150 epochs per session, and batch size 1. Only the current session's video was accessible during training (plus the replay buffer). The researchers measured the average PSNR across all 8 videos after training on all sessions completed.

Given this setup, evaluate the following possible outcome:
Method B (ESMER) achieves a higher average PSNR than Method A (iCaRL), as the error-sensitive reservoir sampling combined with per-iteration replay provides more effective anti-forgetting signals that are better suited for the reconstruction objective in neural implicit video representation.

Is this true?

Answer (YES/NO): NO